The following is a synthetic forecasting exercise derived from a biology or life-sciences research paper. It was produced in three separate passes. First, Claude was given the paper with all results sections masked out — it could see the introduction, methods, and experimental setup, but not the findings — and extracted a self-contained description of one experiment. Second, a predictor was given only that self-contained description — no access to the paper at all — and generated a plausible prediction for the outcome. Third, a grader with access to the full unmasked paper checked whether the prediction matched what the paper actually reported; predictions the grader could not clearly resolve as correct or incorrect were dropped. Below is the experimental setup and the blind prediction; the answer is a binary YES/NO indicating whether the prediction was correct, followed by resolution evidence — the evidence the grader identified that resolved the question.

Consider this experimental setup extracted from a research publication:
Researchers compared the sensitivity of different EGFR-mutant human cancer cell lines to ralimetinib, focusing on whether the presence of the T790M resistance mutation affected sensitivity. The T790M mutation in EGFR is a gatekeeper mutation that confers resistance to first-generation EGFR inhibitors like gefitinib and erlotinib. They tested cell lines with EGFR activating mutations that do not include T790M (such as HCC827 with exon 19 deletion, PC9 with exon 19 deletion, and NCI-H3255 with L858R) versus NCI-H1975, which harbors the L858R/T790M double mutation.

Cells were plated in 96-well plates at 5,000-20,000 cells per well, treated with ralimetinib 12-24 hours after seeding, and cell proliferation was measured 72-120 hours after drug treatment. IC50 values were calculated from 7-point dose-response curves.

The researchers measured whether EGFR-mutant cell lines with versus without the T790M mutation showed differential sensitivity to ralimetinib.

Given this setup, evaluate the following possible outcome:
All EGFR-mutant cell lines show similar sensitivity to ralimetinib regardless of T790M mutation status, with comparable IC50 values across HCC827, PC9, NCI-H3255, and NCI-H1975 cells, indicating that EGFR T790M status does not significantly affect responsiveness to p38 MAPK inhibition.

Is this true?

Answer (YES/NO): NO